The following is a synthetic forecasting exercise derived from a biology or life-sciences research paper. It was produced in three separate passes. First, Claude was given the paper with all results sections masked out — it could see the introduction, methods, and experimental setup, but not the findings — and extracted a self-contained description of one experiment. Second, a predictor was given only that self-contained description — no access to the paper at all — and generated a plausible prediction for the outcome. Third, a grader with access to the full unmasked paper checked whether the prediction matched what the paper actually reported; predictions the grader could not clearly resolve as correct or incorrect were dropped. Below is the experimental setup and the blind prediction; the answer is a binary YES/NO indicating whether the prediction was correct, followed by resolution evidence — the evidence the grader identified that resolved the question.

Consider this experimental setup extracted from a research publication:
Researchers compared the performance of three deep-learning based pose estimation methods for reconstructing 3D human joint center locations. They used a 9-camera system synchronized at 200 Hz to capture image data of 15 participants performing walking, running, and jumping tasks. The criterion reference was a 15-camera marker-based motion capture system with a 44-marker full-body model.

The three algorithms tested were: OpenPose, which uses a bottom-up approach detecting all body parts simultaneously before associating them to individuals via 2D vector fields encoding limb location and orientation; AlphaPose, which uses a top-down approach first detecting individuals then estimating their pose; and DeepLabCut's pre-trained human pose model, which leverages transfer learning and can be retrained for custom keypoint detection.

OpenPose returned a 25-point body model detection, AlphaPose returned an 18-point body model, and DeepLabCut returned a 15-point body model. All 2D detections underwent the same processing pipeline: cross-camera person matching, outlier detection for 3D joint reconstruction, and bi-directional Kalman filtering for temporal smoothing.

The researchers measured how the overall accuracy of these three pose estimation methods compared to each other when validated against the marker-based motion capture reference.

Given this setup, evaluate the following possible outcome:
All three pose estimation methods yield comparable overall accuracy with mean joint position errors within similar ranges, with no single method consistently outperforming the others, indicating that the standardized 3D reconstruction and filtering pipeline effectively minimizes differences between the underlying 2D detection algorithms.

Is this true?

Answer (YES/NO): NO